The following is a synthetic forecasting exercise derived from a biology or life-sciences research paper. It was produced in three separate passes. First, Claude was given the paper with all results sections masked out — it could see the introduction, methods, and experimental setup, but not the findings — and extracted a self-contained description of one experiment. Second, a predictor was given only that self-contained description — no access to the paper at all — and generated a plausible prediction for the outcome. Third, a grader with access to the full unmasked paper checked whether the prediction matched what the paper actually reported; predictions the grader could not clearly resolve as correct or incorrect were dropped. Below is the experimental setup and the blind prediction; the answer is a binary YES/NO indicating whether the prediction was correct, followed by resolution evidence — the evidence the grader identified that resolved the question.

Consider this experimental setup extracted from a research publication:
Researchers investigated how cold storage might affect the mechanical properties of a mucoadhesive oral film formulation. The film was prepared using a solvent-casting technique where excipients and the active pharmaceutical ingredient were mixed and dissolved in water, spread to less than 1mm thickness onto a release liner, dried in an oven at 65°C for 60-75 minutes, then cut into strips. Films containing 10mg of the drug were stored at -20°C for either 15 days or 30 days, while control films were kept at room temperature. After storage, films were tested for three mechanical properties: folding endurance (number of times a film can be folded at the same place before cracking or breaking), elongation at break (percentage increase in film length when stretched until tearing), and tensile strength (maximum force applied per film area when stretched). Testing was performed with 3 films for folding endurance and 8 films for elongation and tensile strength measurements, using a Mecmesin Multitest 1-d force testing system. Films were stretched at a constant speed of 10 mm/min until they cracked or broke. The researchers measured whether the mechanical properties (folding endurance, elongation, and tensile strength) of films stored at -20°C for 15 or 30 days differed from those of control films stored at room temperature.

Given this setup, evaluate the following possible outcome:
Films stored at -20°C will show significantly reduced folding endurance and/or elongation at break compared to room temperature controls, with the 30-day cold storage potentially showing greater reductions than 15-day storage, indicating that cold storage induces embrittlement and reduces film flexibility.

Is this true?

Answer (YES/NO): NO